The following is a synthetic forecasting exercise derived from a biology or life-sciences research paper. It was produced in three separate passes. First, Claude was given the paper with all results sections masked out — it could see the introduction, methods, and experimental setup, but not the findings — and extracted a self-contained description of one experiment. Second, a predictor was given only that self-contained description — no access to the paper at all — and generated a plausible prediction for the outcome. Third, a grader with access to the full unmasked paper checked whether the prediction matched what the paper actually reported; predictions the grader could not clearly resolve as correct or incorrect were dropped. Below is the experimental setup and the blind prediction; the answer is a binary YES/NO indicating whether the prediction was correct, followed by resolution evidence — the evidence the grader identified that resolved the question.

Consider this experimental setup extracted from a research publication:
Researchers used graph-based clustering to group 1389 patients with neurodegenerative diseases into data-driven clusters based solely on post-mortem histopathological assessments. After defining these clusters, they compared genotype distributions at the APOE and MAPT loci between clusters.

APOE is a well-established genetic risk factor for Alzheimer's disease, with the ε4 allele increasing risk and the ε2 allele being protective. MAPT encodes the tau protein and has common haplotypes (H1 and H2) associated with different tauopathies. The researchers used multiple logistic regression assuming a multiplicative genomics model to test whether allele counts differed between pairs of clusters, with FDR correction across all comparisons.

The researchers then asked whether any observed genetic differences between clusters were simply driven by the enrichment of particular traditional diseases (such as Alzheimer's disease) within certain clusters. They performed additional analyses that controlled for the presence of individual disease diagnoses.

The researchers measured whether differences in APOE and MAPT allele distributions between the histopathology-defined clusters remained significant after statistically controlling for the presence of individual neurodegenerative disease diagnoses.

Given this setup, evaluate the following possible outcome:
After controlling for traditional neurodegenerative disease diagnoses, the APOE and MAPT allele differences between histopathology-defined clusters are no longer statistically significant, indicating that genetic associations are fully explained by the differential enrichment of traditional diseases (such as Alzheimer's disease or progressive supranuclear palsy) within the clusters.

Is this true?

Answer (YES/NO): NO